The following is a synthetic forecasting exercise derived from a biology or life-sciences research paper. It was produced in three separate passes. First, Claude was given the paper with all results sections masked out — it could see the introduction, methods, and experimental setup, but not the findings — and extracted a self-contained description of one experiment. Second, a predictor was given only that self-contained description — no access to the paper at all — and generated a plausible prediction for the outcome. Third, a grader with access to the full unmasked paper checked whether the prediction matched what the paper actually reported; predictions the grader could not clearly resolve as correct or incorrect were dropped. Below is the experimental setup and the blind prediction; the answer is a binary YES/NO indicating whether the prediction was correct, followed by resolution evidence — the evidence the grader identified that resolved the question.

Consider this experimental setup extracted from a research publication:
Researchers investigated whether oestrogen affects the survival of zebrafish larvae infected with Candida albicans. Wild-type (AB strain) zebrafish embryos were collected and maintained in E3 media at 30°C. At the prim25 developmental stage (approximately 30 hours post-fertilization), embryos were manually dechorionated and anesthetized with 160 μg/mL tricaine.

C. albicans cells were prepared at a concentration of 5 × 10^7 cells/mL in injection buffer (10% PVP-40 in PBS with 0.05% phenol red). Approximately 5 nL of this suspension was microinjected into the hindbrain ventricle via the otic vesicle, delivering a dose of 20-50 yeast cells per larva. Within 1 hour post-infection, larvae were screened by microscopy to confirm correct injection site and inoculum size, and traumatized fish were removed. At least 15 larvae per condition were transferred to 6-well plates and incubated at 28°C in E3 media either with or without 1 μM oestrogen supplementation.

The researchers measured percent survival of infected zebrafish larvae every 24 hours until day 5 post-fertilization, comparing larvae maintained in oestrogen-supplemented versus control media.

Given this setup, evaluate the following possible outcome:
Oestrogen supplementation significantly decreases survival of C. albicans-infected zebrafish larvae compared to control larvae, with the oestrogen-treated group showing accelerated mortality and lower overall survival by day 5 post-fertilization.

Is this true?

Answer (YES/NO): YES